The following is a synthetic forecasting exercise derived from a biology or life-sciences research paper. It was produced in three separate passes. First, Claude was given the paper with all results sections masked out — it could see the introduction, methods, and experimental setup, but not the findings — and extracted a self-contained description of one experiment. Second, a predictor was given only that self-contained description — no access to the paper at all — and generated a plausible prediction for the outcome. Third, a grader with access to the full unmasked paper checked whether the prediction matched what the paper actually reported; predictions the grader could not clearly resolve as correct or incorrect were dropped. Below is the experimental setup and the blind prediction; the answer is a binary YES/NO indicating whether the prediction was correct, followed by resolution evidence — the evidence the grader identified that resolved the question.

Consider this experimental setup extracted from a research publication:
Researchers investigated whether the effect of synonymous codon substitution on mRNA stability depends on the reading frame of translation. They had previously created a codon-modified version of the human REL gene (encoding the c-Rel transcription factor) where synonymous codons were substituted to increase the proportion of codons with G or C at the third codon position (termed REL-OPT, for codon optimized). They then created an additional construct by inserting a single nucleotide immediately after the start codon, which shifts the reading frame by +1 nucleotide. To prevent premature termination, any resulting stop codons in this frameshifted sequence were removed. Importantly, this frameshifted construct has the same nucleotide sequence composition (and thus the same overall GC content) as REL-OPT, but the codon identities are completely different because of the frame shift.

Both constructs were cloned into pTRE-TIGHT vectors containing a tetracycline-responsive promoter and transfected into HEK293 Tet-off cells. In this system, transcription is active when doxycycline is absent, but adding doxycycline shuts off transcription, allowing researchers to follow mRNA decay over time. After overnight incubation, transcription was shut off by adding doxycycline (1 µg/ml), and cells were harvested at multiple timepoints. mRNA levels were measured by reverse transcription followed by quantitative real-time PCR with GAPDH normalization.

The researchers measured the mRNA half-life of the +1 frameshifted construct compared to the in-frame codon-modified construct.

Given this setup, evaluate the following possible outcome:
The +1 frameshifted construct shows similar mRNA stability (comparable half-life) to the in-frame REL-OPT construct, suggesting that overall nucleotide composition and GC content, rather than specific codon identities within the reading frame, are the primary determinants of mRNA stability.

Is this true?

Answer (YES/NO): NO